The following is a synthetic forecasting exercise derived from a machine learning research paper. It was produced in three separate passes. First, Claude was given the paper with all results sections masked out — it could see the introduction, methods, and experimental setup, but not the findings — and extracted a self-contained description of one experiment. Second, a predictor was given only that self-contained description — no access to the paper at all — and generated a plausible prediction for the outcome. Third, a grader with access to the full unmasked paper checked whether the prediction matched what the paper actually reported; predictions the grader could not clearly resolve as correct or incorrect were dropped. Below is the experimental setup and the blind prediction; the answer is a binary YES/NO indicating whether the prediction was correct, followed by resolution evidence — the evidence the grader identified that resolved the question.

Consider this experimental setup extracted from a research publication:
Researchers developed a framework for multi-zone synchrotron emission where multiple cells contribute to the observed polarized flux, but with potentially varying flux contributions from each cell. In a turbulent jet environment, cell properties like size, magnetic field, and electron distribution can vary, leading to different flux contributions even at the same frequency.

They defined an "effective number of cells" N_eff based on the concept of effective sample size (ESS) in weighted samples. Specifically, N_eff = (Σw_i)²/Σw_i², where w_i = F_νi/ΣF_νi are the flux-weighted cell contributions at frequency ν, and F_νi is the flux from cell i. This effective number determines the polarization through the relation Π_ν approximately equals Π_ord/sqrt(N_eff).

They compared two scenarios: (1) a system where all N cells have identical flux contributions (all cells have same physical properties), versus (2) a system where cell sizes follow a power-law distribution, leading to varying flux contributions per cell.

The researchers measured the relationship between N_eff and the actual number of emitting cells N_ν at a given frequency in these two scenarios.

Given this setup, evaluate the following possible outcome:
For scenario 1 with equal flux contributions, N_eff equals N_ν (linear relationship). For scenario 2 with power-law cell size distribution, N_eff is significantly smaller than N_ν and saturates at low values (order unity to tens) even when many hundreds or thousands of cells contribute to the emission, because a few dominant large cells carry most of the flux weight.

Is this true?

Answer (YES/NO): NO